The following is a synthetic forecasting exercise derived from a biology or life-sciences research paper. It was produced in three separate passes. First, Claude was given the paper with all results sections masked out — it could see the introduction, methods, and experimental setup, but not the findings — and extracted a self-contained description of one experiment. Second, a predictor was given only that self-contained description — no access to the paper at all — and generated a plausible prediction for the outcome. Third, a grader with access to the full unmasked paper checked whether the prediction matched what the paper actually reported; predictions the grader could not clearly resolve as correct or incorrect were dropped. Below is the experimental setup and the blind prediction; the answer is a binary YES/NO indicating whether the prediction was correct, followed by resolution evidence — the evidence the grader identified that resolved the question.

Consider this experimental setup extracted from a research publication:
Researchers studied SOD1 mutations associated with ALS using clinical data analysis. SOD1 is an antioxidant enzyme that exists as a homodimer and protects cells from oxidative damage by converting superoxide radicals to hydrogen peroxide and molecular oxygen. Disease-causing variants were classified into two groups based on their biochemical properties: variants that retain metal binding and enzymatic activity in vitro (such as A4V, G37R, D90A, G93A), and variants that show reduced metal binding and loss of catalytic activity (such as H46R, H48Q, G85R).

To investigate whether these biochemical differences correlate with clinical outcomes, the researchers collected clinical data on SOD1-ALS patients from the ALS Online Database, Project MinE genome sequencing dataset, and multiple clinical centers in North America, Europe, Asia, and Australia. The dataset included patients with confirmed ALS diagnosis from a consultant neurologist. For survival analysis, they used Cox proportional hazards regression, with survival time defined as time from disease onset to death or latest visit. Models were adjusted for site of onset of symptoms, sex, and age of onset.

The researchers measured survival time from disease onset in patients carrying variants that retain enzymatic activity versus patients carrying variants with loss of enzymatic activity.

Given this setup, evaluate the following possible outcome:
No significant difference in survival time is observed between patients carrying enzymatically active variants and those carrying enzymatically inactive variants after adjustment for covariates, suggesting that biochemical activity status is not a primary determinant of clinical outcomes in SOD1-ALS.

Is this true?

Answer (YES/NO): NO